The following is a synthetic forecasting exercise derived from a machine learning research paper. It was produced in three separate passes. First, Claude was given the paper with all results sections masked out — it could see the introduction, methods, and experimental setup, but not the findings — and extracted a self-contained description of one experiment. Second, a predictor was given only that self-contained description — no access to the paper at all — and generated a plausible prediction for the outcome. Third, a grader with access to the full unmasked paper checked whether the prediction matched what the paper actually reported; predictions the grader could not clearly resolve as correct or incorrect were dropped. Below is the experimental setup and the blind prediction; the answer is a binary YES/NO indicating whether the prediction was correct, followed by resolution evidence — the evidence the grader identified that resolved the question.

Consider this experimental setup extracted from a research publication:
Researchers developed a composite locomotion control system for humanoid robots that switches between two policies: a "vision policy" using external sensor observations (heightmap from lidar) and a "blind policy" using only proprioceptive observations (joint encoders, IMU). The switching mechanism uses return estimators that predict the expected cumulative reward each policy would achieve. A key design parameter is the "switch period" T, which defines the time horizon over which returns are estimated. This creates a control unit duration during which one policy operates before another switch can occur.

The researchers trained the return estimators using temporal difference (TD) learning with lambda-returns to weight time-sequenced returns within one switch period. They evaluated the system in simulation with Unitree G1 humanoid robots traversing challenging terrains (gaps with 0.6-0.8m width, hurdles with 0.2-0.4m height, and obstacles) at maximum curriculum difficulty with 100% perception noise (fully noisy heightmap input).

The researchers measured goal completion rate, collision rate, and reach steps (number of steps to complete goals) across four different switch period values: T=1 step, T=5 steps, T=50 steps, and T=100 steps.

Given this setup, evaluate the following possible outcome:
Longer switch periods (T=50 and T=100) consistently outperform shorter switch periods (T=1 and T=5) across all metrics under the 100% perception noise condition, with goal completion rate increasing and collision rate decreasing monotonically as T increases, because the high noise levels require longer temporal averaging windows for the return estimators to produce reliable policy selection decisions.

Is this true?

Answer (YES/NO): NO